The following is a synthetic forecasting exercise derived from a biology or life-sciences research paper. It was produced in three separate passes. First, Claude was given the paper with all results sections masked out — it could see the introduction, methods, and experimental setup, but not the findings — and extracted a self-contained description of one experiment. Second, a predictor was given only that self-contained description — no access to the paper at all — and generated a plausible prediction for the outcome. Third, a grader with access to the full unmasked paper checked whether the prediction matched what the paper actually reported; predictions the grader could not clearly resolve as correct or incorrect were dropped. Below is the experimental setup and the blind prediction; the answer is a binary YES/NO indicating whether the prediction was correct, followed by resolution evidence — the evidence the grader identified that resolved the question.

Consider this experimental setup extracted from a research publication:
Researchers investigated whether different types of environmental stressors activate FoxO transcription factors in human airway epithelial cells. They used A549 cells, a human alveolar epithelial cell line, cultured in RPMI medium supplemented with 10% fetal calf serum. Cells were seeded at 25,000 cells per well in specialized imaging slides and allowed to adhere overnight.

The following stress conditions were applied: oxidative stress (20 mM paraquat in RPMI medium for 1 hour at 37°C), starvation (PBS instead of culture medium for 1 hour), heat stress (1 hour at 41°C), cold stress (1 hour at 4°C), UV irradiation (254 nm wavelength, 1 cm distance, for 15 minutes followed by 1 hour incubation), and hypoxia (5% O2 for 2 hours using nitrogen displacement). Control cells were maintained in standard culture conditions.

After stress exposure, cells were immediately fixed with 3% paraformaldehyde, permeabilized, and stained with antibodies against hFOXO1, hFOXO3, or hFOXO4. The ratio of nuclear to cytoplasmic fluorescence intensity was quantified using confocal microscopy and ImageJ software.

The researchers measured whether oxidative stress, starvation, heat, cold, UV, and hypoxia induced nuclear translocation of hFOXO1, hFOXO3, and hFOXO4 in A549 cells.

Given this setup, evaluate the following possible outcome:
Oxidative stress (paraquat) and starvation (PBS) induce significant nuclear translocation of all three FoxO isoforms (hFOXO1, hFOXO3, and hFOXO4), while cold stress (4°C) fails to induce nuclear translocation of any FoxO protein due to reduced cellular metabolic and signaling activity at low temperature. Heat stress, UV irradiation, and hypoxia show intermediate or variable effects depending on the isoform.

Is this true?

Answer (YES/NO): NO